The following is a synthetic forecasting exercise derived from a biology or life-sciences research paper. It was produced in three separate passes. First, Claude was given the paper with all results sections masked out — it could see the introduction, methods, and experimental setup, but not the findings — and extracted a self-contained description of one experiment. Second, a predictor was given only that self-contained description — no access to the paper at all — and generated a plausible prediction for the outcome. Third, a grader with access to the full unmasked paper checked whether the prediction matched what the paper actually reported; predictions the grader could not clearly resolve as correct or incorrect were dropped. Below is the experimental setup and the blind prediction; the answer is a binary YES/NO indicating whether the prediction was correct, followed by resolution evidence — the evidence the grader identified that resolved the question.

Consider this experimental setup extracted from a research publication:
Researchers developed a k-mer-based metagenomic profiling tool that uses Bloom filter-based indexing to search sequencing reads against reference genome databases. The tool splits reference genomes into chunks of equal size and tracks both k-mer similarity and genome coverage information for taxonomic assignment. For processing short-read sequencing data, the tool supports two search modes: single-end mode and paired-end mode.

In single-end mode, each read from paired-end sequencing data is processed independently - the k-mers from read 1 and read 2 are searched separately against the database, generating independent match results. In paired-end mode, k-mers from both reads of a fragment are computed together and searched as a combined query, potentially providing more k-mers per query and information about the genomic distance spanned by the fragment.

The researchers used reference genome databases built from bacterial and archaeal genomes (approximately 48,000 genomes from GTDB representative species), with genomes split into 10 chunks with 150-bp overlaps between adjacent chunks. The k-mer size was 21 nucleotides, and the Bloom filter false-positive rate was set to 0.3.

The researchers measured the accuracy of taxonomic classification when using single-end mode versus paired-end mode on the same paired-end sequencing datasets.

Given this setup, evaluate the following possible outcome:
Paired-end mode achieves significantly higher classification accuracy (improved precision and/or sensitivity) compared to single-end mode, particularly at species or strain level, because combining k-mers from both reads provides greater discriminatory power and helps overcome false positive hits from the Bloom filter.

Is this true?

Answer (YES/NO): NO